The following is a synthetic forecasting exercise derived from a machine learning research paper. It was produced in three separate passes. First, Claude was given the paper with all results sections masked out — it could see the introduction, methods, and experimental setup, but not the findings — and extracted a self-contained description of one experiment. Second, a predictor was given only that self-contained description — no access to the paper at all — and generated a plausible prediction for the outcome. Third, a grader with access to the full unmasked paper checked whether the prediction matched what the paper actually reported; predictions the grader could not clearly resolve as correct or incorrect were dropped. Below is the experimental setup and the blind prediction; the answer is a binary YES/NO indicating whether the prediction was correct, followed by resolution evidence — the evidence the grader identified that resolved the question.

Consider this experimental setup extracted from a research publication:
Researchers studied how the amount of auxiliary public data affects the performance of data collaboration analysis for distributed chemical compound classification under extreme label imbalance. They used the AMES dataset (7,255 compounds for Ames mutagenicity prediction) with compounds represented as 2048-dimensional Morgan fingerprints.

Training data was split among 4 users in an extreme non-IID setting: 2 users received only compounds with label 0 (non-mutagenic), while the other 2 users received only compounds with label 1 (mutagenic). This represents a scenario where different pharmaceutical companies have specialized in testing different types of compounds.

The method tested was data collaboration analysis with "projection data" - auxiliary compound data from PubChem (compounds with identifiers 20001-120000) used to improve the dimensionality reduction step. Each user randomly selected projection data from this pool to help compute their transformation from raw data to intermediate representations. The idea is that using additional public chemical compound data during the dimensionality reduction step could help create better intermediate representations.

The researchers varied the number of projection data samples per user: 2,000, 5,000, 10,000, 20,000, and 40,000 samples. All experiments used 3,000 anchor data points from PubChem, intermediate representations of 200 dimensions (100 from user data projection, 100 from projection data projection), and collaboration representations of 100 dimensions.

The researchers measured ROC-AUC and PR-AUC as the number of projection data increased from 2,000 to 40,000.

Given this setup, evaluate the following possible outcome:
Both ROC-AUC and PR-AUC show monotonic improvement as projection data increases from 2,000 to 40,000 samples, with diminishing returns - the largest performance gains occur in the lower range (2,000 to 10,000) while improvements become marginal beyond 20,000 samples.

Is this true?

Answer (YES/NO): YES